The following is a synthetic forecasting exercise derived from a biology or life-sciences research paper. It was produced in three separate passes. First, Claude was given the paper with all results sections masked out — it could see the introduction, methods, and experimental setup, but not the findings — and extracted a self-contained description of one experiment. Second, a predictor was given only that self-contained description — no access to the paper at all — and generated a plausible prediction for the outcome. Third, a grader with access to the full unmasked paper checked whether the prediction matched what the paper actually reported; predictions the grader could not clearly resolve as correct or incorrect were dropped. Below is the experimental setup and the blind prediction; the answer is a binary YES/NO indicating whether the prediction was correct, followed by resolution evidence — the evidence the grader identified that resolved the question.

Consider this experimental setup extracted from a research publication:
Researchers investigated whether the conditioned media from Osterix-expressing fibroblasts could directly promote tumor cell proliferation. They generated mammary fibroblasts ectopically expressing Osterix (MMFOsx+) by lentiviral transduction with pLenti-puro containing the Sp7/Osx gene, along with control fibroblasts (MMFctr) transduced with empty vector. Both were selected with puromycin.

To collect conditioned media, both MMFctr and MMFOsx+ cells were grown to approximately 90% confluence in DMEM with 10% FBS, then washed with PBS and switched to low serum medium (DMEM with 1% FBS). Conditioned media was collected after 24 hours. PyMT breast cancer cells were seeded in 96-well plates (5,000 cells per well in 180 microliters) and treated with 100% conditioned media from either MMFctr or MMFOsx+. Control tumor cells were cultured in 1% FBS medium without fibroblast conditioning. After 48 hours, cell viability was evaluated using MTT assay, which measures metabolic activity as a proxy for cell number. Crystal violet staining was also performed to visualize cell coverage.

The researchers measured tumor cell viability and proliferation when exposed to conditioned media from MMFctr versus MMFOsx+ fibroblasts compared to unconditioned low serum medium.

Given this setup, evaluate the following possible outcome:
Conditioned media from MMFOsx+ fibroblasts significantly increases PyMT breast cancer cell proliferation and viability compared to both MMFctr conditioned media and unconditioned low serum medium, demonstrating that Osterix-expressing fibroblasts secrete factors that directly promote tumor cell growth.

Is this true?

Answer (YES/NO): YES